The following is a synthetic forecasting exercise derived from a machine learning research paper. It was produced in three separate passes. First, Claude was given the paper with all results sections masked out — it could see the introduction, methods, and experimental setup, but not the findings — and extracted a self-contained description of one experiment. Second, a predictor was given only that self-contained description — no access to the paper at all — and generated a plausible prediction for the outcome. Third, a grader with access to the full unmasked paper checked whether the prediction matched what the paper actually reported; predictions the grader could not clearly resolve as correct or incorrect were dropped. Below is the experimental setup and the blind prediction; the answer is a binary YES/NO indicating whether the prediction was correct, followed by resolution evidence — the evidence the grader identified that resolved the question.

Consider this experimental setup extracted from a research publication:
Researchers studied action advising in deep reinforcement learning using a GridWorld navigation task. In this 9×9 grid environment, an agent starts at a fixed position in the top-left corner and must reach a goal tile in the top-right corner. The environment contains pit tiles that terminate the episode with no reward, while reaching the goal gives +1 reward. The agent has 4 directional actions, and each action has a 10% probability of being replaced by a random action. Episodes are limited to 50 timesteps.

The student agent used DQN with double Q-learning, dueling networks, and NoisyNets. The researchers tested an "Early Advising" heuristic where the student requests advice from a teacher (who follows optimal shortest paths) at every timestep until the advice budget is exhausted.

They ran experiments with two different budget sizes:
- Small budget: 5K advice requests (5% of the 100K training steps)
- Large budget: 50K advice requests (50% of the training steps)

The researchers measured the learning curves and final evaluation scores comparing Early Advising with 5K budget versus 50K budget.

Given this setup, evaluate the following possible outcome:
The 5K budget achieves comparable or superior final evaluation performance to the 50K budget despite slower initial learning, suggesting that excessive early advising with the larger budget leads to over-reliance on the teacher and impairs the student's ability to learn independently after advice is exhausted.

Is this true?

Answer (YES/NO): YES